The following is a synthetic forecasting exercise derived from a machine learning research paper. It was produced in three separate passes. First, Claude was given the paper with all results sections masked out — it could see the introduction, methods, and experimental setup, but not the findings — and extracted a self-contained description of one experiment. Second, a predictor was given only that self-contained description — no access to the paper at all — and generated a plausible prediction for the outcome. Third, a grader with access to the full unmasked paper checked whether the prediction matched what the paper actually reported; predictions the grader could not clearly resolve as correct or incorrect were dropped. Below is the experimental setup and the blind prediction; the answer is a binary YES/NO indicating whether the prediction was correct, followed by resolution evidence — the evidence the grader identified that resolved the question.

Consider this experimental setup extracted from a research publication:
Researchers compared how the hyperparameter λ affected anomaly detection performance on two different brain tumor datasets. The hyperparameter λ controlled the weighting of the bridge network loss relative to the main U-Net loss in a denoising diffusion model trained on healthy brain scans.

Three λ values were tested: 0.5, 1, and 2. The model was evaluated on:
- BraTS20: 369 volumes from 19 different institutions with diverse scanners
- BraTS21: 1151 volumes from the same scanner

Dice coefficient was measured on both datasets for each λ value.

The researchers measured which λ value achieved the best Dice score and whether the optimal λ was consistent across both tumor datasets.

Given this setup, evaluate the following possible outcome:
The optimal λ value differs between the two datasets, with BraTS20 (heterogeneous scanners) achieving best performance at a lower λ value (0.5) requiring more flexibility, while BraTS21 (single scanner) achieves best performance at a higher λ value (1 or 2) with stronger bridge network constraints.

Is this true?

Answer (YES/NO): NO